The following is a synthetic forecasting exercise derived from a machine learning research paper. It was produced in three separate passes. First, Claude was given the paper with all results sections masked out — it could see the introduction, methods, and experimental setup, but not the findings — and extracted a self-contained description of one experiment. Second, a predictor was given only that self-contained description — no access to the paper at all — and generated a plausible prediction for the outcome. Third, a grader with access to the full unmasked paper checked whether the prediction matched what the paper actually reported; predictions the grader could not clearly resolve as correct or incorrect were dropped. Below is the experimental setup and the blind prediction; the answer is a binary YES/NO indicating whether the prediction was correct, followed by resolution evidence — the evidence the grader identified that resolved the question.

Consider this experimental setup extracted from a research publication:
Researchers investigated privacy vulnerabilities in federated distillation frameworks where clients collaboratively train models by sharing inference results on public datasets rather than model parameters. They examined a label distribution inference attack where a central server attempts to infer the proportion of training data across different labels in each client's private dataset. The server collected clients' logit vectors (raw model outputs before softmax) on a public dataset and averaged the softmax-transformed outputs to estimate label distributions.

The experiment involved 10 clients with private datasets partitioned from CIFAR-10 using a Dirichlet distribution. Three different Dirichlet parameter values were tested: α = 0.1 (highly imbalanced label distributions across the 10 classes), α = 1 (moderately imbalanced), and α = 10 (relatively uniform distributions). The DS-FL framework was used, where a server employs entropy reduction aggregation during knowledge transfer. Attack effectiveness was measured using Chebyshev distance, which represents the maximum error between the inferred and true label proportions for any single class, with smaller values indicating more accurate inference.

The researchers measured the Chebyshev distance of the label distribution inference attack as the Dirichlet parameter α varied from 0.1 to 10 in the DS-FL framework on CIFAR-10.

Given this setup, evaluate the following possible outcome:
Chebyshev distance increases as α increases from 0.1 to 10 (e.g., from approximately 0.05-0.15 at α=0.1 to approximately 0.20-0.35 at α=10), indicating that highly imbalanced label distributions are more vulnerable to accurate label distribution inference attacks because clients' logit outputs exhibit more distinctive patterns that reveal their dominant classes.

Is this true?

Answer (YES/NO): NO